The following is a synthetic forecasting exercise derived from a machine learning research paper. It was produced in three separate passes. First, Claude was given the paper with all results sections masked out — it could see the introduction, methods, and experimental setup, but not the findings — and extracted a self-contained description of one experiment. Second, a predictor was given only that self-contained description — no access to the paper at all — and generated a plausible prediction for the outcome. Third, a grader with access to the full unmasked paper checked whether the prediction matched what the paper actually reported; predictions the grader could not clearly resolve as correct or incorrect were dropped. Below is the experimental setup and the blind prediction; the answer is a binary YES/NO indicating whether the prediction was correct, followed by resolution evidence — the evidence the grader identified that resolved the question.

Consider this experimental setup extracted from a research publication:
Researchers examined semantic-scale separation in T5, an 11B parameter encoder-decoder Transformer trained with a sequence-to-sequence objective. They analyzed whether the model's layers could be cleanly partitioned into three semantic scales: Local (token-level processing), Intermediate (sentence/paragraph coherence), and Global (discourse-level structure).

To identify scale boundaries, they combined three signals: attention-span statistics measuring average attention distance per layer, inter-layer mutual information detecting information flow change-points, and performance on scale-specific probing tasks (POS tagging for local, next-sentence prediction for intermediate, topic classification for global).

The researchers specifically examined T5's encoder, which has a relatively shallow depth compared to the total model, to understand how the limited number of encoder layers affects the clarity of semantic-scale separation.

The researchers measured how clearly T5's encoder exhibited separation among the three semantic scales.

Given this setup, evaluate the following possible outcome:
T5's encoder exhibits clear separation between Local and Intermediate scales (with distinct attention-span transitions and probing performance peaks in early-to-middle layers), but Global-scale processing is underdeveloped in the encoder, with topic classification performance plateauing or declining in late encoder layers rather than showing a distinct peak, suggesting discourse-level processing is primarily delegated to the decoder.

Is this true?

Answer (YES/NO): NO